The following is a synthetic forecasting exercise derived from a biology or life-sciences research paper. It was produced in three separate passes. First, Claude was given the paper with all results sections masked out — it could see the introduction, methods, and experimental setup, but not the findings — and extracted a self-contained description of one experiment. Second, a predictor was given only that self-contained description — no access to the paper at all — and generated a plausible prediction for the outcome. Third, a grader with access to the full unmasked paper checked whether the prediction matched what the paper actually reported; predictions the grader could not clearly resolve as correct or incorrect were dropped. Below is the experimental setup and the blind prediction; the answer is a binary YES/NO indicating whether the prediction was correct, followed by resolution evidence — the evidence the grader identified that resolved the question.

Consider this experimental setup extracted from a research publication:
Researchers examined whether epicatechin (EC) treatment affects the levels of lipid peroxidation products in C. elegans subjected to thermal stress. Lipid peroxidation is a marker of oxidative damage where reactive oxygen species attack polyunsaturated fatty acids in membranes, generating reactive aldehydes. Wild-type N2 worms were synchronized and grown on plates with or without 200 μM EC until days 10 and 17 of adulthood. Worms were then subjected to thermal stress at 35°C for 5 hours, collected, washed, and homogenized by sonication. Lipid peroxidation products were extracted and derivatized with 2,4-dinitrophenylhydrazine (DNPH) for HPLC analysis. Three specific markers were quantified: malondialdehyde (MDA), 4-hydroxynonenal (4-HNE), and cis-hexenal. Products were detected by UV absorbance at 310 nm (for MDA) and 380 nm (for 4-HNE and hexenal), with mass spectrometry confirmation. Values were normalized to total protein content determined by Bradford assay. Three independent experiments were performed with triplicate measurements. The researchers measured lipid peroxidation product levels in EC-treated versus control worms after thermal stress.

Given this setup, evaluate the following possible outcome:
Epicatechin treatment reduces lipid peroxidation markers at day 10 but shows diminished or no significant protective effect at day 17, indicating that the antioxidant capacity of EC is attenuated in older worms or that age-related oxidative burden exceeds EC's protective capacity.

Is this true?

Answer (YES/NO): NO